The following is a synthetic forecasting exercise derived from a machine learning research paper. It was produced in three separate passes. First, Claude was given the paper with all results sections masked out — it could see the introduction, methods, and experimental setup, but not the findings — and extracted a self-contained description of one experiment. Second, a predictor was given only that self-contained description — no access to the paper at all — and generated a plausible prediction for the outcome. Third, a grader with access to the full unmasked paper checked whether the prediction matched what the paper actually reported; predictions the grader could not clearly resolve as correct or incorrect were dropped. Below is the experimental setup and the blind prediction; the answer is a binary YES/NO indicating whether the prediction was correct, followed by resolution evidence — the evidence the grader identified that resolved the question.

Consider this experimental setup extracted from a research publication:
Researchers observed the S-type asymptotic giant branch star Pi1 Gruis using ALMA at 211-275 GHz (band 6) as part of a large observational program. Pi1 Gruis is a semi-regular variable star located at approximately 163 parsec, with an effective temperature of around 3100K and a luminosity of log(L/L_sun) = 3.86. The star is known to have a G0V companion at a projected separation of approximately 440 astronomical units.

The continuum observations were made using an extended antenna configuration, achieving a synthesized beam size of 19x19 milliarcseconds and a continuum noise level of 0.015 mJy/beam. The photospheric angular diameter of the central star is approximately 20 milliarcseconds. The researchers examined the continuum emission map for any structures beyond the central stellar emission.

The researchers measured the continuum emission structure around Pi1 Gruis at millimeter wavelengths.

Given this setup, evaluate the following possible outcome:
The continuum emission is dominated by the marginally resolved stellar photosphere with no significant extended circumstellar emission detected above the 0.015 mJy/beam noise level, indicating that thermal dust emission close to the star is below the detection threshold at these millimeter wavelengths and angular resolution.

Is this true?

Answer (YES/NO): NO